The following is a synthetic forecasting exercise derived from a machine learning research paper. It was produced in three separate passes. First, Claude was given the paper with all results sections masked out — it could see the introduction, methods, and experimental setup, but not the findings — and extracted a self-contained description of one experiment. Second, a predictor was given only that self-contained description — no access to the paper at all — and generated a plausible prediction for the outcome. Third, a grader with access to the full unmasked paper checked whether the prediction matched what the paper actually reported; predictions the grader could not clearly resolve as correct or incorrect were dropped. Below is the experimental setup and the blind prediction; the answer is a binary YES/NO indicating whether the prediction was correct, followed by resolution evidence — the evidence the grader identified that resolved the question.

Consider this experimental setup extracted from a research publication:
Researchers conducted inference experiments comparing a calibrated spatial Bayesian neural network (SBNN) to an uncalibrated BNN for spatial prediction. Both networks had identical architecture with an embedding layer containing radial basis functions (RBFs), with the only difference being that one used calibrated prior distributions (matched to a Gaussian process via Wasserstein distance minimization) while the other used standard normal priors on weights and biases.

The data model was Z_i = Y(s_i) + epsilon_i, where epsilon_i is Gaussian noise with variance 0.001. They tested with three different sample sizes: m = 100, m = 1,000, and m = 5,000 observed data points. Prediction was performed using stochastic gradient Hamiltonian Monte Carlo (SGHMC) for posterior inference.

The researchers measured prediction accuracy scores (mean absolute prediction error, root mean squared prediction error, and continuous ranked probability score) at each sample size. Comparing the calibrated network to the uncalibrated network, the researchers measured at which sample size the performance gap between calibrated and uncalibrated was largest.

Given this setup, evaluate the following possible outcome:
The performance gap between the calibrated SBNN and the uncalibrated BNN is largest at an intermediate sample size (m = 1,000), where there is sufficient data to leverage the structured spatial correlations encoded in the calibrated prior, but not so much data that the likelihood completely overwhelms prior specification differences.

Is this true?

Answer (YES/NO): NO